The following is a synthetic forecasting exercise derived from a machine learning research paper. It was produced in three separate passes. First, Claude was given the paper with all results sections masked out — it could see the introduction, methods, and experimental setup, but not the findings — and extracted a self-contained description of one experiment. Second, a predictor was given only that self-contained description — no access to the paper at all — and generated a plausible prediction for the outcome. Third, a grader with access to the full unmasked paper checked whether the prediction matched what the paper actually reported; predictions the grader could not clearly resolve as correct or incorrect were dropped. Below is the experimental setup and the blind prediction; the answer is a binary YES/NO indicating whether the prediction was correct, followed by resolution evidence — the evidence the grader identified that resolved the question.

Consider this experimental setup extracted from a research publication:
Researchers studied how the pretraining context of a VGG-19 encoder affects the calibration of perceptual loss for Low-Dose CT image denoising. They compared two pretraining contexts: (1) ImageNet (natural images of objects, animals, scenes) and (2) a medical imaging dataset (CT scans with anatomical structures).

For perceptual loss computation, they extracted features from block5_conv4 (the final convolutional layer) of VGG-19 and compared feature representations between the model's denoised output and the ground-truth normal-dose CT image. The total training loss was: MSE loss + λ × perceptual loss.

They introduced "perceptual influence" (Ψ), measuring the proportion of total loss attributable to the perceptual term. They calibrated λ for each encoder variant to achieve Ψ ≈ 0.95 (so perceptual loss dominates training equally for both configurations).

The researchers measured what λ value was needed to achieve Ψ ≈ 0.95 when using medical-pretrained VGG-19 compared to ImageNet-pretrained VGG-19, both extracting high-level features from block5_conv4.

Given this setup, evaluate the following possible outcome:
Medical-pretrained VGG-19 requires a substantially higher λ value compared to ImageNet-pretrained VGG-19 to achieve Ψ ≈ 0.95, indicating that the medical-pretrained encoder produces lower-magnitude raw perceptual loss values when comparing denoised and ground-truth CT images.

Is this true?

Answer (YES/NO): NO